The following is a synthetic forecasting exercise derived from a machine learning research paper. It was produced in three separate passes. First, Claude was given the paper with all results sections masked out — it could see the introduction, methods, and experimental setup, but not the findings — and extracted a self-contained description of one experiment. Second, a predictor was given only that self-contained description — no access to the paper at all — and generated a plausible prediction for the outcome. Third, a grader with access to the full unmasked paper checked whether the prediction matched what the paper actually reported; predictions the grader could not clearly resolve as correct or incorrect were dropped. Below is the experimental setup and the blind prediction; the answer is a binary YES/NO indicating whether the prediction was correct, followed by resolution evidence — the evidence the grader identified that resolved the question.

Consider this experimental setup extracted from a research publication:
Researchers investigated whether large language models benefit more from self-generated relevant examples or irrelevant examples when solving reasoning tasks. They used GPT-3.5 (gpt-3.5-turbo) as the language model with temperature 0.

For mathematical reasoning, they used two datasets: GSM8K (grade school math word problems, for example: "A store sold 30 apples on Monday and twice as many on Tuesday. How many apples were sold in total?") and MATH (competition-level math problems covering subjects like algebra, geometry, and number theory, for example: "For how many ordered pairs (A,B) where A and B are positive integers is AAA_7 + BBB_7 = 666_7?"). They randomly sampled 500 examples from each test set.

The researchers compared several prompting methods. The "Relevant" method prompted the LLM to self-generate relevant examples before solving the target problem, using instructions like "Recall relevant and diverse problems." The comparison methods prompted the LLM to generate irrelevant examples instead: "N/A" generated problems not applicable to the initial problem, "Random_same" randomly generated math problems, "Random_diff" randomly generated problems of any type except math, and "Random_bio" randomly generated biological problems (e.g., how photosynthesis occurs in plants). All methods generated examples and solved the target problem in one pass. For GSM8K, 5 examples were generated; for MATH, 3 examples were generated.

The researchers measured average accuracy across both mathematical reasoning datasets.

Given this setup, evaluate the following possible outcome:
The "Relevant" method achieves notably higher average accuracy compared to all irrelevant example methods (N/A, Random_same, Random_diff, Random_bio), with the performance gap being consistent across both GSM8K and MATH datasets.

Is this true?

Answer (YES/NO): NO